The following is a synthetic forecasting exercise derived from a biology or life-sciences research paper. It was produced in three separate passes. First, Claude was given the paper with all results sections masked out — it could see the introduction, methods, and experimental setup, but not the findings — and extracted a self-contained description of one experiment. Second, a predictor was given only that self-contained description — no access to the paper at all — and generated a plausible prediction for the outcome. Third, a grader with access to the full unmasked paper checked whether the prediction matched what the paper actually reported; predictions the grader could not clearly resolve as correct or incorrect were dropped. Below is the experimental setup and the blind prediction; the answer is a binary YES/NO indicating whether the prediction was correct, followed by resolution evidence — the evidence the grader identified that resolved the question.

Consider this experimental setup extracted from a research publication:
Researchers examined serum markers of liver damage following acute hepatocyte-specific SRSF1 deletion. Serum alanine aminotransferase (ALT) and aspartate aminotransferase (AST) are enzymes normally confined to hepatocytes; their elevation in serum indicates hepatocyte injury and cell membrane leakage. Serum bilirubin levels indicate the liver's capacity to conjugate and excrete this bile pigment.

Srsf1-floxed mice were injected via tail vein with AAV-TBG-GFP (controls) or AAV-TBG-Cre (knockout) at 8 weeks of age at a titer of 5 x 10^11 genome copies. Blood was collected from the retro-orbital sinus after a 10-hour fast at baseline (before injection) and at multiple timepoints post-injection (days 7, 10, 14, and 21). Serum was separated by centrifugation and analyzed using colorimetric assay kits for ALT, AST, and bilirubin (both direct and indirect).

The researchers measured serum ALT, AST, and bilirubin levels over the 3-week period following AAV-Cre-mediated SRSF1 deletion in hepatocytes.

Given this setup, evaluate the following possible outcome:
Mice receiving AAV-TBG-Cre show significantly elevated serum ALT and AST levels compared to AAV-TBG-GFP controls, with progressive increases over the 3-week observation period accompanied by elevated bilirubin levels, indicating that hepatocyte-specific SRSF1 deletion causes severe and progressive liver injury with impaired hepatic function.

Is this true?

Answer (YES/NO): NO